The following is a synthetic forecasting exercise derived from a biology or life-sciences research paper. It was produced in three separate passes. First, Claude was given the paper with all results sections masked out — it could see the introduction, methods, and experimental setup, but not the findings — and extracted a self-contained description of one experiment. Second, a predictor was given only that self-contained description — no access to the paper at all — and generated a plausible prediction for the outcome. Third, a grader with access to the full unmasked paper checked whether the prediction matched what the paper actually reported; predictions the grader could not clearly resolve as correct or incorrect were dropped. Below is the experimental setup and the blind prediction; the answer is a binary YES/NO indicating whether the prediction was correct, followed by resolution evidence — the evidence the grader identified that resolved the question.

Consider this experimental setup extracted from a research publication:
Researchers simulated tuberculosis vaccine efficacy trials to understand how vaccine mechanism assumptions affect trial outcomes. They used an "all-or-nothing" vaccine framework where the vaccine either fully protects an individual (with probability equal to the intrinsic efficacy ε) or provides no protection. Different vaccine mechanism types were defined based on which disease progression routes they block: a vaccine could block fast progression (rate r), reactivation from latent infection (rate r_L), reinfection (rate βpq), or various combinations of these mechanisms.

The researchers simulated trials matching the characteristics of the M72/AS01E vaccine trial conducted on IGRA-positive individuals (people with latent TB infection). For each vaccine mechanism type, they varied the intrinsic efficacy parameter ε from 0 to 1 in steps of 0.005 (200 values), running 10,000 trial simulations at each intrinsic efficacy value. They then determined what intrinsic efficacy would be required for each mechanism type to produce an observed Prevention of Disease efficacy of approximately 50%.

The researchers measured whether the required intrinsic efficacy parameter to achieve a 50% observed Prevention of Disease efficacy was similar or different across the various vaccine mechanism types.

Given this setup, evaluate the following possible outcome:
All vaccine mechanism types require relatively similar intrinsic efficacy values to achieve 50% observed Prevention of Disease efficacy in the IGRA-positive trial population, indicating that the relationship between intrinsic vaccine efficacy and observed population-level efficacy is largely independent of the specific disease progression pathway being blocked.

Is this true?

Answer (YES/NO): NO